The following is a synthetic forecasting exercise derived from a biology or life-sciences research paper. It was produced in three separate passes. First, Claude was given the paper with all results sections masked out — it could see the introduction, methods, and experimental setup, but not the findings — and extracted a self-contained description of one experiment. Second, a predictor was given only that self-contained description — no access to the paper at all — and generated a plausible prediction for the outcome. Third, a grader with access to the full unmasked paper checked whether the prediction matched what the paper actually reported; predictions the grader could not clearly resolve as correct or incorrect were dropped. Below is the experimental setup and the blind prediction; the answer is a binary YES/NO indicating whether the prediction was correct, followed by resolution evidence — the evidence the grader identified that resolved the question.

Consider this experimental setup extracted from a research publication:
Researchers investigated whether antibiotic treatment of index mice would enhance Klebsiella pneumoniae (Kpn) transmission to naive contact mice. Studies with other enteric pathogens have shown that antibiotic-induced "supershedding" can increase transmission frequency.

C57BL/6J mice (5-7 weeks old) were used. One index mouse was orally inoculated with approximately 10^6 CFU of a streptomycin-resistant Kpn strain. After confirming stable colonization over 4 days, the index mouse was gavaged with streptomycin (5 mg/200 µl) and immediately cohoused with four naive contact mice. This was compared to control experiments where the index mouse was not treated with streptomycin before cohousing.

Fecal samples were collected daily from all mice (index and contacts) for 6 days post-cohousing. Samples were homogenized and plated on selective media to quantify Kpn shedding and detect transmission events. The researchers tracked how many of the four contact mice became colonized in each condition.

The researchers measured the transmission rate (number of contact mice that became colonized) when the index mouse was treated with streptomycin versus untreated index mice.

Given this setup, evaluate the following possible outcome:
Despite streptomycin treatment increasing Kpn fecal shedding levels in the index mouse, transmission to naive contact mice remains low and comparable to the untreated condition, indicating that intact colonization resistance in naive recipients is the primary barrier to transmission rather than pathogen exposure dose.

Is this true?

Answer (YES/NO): NO